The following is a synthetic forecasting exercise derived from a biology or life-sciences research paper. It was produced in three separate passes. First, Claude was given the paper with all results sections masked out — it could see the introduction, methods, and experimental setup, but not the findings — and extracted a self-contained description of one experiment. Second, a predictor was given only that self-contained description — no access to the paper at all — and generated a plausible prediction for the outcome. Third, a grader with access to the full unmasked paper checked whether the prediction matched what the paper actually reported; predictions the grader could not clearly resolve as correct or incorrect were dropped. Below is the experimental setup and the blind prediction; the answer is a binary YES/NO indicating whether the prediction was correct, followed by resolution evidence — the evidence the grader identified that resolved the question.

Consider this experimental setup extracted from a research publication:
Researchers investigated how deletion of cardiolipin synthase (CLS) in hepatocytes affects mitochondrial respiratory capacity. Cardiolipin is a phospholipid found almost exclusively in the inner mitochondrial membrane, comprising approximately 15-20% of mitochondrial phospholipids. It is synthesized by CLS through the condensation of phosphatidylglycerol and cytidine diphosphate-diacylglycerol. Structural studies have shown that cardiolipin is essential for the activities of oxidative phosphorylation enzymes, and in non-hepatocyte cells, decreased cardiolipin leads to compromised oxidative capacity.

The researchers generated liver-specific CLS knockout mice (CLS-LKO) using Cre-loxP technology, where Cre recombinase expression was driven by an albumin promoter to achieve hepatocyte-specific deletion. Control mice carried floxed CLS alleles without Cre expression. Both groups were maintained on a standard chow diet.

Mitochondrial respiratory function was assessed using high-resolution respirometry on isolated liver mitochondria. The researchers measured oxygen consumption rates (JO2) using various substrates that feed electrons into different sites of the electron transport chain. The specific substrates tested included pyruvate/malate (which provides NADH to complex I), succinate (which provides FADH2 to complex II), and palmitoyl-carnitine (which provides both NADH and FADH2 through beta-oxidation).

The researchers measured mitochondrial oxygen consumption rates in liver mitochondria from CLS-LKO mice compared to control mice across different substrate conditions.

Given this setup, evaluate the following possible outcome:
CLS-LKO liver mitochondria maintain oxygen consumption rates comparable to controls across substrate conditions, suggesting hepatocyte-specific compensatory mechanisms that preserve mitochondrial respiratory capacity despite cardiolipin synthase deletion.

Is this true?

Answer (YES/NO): NO